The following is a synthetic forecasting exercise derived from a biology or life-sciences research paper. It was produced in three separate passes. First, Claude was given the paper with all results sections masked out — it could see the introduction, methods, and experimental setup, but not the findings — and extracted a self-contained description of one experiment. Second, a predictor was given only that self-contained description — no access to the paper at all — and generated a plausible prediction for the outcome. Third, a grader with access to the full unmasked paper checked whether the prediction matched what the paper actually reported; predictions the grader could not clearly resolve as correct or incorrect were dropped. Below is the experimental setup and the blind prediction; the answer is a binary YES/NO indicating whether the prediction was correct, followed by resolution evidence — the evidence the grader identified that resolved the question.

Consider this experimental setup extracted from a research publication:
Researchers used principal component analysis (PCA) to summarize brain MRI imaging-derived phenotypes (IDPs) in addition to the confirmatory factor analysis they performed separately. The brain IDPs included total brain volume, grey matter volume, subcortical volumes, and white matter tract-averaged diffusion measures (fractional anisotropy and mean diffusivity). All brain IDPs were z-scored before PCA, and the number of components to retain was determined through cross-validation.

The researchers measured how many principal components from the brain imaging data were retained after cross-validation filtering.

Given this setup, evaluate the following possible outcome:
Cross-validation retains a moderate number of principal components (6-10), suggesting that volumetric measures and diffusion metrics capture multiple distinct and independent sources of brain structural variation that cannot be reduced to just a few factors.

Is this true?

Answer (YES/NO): NO